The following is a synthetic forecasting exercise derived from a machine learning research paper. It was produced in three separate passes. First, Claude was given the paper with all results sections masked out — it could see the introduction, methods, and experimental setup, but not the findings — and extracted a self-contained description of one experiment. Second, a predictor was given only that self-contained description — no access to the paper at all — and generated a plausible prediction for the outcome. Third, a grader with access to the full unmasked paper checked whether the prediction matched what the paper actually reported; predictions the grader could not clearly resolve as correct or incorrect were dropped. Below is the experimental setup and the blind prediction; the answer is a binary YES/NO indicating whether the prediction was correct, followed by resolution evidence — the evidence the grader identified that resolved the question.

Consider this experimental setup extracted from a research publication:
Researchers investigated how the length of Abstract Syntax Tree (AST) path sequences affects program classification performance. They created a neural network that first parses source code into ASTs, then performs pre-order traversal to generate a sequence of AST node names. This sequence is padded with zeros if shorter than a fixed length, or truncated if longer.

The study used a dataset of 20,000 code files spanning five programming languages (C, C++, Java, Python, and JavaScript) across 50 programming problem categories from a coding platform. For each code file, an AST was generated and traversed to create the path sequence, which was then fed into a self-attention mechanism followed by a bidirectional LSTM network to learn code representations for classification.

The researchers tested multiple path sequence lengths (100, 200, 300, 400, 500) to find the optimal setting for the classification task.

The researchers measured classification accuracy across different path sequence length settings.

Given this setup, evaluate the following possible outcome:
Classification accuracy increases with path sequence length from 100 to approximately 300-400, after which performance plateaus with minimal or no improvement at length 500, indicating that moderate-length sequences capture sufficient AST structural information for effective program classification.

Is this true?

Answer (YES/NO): NO